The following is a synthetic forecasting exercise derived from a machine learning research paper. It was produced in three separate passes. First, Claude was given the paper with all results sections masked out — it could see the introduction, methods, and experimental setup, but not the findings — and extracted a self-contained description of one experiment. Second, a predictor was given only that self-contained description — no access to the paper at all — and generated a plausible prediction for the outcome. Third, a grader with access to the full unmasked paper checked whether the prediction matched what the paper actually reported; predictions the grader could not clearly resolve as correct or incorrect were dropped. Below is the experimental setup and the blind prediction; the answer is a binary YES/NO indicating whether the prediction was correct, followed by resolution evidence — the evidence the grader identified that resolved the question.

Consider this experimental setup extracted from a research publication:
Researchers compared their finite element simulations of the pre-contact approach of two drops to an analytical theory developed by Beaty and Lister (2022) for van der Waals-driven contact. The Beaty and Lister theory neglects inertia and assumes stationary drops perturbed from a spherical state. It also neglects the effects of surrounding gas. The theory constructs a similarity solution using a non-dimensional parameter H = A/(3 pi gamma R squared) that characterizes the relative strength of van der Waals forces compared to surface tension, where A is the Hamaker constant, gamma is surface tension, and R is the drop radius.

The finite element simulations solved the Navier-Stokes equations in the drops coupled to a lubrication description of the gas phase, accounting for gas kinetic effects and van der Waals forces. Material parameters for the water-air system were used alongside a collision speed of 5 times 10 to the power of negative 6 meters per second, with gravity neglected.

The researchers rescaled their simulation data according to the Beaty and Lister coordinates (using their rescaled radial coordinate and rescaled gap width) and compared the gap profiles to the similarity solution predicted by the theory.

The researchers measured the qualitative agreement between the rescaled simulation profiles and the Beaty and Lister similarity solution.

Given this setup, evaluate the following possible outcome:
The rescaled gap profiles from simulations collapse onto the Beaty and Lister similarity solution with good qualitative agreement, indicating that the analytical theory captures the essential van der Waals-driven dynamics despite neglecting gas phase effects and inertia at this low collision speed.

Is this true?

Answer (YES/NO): YES